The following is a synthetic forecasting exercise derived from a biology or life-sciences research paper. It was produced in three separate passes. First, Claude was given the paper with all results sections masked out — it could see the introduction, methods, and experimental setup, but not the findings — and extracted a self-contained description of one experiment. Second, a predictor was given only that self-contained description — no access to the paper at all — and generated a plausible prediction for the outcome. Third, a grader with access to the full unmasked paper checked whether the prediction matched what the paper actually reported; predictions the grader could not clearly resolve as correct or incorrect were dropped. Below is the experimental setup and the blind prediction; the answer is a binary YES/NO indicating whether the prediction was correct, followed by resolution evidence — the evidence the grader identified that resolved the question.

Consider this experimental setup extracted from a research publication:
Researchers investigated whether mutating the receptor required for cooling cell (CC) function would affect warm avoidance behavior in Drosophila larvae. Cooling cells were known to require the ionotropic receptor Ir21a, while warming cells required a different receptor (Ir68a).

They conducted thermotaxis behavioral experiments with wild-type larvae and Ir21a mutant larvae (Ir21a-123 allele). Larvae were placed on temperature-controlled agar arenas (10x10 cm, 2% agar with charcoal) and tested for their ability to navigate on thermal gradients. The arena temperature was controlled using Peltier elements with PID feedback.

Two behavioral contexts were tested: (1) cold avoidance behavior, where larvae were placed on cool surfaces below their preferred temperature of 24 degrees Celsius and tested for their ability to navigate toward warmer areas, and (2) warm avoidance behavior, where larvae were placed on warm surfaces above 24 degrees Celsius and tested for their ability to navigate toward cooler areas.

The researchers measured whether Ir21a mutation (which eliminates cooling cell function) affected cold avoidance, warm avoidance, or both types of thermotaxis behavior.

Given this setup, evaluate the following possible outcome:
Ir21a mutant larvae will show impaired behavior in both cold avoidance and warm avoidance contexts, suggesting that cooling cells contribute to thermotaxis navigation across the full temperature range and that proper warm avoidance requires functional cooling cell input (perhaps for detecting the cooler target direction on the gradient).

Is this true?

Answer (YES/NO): NO